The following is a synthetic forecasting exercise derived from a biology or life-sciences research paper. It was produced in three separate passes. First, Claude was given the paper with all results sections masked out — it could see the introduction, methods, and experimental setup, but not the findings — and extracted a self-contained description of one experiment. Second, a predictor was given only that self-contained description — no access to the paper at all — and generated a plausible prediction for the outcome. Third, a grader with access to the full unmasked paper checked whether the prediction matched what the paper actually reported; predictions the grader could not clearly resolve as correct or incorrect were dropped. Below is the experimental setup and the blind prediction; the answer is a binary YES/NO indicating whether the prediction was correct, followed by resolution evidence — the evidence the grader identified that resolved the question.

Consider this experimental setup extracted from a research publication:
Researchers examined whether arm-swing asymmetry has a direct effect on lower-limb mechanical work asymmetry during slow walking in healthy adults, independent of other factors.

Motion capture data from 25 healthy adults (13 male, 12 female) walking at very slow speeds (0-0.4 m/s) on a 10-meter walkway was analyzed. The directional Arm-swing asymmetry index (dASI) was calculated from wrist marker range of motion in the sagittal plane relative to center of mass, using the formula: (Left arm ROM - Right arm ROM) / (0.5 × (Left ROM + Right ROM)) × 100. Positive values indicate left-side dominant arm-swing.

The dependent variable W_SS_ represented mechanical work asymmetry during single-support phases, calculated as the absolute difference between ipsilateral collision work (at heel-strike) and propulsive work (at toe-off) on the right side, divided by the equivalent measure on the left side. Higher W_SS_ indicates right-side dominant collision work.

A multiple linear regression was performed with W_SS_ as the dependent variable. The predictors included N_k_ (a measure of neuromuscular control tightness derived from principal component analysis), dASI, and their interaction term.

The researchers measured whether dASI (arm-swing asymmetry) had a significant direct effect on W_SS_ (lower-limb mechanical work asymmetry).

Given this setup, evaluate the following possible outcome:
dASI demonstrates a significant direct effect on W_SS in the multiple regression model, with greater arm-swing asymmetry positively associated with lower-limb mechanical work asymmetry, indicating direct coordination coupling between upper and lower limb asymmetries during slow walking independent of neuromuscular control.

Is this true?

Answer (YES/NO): NO